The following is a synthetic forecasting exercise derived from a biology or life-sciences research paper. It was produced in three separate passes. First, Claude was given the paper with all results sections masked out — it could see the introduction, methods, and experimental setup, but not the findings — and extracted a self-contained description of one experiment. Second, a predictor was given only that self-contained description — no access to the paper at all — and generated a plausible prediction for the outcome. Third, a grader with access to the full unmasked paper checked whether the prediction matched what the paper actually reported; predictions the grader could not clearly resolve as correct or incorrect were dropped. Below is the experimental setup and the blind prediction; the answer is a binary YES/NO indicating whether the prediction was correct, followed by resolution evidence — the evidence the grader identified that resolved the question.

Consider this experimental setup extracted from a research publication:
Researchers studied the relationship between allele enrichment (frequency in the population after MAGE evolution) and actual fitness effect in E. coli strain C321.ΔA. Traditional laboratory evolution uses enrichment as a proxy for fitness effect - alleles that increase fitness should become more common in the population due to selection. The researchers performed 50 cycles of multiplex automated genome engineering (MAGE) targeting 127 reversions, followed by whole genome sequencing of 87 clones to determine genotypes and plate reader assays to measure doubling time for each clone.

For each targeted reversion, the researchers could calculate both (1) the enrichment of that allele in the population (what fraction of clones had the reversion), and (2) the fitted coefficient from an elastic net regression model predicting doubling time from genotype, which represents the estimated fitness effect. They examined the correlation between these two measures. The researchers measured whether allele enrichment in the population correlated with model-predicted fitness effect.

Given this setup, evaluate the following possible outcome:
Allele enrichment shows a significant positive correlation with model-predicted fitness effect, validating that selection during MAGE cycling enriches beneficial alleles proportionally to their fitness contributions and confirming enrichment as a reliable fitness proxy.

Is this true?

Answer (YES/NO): NO